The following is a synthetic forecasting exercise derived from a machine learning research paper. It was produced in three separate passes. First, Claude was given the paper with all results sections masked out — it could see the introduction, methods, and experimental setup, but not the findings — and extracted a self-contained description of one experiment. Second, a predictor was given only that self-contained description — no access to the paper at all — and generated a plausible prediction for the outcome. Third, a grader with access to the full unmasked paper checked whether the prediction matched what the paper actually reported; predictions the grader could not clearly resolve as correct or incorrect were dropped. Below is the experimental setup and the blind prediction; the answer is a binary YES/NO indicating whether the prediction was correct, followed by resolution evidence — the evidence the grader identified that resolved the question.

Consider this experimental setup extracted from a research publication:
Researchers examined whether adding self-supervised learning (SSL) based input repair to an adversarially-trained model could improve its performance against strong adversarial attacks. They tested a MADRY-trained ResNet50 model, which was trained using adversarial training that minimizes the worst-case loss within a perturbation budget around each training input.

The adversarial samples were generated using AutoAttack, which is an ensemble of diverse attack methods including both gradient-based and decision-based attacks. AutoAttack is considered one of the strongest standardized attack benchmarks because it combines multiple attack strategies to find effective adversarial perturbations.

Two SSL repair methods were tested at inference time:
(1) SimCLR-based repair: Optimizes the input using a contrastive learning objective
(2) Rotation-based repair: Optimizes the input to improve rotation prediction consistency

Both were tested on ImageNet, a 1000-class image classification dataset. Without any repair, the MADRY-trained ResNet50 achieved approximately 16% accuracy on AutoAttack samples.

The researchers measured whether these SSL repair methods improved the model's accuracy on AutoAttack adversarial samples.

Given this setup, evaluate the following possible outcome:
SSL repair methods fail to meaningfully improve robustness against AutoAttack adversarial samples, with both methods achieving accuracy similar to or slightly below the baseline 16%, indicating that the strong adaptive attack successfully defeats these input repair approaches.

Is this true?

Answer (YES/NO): NO